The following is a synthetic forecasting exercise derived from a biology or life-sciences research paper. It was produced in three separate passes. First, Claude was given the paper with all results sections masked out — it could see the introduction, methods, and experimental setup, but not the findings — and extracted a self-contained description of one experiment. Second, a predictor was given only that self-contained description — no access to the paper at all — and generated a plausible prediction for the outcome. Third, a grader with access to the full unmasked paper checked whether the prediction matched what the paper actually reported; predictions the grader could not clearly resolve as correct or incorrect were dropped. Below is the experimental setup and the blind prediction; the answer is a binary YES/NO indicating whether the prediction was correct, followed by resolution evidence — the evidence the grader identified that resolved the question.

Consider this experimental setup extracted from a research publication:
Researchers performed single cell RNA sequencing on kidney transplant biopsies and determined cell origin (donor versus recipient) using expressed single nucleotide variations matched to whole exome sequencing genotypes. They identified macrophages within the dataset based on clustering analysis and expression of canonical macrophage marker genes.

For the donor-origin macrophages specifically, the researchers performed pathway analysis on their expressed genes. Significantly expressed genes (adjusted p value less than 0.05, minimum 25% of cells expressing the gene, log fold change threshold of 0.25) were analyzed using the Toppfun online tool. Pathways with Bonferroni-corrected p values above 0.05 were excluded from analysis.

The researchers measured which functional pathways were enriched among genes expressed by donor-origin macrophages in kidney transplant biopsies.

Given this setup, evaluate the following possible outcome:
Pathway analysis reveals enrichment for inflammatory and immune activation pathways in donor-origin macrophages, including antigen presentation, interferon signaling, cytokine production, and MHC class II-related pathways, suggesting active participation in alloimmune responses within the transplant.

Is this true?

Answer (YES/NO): NO